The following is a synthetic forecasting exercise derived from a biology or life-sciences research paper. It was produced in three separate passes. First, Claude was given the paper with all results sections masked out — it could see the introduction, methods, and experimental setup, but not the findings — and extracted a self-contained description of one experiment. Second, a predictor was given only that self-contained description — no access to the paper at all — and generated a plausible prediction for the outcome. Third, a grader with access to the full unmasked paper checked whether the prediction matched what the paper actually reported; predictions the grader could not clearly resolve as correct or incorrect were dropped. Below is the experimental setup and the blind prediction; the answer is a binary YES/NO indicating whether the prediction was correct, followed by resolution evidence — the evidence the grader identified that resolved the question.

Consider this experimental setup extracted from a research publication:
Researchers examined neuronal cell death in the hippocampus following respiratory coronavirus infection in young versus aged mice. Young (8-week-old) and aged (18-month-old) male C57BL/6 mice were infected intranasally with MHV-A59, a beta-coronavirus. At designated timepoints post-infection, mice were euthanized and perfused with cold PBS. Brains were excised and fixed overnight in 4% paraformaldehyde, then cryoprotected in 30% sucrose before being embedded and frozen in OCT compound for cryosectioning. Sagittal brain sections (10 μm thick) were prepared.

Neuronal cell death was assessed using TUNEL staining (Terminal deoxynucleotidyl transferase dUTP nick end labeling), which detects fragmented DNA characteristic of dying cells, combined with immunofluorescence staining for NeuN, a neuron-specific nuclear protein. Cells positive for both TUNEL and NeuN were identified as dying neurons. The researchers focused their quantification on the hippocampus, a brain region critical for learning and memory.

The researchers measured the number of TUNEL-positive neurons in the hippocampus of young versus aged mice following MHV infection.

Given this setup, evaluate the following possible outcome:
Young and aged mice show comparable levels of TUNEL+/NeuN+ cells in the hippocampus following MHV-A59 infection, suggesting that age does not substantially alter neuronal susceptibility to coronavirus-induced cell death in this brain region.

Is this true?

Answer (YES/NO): NO